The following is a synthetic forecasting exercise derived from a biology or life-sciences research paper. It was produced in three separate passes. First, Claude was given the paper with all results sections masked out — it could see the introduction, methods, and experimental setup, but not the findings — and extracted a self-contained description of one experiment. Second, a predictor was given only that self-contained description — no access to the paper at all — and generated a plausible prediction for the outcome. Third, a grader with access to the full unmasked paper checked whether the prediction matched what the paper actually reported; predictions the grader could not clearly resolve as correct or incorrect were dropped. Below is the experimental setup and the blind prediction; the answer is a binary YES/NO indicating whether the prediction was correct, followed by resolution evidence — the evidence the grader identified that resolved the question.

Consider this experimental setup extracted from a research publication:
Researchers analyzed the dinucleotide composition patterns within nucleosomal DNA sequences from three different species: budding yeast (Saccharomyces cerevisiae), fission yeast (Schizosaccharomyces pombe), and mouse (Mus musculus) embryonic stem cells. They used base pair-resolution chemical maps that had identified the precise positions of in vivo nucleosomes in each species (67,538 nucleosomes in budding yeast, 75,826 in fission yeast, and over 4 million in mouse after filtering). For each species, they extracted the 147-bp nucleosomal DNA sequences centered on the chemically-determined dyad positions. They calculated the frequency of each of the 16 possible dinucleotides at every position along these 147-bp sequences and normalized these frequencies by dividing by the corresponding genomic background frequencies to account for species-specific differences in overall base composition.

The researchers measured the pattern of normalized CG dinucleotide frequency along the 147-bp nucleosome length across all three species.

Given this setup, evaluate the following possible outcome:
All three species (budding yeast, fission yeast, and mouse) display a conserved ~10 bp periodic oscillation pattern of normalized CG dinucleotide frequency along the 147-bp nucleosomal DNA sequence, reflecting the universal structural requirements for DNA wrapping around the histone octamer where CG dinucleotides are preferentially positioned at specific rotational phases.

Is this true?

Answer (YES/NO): NO